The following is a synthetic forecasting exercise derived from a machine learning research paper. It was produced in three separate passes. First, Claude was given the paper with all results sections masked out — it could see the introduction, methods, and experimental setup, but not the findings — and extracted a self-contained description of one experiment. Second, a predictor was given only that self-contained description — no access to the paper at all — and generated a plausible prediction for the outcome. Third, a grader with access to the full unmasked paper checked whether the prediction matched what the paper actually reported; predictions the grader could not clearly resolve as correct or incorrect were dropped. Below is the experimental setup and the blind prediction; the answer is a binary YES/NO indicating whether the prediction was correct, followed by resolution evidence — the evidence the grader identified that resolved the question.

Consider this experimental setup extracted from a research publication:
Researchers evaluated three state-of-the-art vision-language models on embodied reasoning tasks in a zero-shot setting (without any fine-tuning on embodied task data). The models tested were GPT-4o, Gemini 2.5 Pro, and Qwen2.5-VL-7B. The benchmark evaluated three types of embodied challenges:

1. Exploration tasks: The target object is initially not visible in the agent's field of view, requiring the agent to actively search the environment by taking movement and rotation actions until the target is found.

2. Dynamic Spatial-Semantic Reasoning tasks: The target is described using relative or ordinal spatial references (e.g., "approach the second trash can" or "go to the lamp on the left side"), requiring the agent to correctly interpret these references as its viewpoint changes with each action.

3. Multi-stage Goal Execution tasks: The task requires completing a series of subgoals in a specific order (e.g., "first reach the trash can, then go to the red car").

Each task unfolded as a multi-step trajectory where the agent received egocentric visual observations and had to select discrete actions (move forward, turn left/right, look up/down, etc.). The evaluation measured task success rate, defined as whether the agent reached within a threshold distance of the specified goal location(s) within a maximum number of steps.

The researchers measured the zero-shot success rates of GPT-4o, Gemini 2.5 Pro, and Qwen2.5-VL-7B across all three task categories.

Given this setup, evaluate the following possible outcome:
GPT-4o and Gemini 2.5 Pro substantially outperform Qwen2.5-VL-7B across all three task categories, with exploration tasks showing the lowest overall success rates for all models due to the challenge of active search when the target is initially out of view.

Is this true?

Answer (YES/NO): NO